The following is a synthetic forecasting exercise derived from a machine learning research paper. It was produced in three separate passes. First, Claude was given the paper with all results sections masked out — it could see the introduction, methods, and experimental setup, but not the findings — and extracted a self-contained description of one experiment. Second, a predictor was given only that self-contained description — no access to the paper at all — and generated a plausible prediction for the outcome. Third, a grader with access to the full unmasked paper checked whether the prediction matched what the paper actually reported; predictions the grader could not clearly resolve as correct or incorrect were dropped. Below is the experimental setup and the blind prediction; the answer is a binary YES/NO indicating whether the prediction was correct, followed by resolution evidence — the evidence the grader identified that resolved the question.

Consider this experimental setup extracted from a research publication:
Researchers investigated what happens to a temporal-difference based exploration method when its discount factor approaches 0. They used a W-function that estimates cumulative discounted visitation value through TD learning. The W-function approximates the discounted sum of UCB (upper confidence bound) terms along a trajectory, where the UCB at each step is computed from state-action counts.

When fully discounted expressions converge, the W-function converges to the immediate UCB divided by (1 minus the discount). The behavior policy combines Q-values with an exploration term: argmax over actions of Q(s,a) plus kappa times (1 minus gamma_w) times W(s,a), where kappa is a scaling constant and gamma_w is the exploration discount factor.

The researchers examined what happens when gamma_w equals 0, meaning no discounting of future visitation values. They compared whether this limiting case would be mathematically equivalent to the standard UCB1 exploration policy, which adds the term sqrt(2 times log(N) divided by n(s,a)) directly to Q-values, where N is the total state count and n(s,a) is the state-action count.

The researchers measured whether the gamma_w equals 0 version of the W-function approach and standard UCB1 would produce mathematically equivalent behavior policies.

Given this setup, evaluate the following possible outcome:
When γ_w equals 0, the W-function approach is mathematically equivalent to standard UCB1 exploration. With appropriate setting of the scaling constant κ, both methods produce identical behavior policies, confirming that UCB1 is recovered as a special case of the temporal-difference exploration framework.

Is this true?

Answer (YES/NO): YES